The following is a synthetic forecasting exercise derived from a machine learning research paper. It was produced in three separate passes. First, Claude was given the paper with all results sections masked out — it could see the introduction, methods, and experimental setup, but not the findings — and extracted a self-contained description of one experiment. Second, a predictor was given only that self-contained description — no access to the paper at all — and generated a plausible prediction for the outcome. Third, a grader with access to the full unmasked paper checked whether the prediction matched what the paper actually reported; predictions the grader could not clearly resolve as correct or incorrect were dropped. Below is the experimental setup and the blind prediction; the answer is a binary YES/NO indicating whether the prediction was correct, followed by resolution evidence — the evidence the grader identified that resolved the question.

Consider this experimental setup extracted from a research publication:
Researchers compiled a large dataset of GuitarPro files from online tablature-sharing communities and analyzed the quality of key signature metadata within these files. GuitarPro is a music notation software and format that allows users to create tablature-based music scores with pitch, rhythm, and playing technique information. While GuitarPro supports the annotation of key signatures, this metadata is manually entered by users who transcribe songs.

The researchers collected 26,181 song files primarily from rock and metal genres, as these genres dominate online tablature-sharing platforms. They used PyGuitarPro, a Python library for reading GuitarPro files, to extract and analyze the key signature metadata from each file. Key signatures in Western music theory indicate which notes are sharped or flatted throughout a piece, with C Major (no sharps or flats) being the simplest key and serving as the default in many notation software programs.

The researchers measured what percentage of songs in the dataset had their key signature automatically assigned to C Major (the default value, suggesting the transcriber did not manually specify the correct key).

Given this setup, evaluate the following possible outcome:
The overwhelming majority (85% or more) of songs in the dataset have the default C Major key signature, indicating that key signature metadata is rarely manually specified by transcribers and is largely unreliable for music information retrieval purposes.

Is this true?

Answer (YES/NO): YES